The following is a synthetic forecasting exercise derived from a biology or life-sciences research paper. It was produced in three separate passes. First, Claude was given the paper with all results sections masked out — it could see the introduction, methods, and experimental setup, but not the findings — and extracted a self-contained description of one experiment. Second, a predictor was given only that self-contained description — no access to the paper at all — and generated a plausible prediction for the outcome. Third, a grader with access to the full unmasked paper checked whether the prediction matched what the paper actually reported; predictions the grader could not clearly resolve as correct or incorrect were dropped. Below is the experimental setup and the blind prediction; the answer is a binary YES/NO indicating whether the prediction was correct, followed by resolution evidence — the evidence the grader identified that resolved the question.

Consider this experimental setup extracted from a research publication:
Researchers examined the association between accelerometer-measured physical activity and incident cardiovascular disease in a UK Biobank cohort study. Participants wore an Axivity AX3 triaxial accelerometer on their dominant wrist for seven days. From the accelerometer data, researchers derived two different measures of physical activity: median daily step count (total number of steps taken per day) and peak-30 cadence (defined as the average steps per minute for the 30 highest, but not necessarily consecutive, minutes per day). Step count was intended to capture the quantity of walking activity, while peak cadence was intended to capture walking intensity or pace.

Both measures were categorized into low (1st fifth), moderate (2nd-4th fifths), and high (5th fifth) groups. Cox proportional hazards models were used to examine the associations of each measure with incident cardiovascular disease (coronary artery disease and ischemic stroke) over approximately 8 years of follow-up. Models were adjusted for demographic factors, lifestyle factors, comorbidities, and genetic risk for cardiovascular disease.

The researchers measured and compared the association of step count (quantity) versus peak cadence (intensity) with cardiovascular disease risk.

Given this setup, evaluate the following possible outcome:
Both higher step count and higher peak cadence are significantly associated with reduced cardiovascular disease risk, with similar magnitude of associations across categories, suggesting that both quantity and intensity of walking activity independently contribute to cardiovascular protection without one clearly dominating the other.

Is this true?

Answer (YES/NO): NO